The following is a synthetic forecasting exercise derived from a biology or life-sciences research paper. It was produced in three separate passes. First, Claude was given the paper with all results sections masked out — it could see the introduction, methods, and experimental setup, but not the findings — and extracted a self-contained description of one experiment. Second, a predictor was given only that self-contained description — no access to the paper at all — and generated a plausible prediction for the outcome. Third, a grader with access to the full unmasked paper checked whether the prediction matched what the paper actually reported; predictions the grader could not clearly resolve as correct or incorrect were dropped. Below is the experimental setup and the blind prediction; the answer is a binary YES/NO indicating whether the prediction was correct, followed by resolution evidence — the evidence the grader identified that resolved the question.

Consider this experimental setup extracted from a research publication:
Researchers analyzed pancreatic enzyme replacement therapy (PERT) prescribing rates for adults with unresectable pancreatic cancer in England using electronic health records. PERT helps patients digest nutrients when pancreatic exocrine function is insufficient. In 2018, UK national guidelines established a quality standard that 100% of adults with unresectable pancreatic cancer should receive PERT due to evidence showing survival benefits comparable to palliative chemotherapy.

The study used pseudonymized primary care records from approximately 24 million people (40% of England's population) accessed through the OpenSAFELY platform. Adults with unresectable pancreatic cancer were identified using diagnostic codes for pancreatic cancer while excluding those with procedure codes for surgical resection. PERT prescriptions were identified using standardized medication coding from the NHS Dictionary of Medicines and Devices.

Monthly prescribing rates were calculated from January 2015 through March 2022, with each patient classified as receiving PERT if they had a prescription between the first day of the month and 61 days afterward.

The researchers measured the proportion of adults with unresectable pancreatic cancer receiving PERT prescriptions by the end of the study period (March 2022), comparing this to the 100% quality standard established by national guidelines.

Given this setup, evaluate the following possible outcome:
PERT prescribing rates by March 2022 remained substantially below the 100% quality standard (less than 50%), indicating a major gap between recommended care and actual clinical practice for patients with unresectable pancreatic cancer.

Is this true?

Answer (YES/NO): YES